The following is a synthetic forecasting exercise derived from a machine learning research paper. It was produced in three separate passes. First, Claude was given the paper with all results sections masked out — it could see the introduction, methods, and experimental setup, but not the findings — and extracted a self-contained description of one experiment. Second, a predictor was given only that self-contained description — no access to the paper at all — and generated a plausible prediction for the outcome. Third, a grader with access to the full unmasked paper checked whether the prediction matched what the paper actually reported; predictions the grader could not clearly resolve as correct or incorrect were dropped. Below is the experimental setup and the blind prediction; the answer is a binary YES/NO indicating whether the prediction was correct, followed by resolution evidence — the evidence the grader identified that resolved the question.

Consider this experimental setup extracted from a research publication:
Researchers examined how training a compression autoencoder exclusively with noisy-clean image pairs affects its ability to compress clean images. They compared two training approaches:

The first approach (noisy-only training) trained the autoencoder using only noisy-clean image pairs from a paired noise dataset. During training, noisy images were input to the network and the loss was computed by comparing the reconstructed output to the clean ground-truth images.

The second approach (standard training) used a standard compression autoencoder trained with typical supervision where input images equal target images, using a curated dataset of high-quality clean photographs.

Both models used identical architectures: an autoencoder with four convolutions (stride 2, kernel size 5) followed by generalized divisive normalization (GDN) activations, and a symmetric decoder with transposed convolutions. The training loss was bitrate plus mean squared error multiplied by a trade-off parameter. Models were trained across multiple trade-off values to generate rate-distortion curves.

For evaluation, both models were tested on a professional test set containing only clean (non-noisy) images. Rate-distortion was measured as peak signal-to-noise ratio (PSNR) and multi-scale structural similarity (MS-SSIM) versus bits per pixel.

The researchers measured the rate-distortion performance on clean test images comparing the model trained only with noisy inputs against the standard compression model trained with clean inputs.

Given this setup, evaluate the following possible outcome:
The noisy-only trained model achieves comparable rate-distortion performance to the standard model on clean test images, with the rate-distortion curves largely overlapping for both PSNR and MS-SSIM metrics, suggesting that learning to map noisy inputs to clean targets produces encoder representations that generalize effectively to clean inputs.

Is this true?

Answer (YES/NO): NO